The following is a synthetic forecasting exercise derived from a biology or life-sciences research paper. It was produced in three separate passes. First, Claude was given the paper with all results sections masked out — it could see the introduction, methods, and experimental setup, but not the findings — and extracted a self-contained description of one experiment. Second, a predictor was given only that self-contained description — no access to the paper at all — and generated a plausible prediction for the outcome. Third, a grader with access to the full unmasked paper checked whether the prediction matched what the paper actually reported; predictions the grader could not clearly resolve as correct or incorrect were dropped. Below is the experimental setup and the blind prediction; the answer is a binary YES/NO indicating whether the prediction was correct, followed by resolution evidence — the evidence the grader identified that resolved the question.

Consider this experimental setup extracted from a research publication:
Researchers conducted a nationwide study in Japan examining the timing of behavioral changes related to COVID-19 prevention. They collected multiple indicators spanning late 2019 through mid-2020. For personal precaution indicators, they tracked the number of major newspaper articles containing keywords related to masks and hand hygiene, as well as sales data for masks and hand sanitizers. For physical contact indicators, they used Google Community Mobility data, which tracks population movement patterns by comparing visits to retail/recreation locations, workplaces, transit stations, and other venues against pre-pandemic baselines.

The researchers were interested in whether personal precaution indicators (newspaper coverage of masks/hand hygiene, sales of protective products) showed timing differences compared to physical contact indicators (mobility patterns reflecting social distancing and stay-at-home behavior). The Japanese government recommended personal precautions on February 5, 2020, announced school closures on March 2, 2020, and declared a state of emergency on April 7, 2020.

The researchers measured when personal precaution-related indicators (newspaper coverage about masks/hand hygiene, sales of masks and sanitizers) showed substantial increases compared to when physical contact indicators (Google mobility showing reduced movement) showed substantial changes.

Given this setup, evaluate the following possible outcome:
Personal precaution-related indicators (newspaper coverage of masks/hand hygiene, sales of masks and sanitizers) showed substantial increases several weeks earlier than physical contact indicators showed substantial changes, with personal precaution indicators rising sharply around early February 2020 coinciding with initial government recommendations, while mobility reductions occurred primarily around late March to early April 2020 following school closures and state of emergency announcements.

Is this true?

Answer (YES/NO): NO